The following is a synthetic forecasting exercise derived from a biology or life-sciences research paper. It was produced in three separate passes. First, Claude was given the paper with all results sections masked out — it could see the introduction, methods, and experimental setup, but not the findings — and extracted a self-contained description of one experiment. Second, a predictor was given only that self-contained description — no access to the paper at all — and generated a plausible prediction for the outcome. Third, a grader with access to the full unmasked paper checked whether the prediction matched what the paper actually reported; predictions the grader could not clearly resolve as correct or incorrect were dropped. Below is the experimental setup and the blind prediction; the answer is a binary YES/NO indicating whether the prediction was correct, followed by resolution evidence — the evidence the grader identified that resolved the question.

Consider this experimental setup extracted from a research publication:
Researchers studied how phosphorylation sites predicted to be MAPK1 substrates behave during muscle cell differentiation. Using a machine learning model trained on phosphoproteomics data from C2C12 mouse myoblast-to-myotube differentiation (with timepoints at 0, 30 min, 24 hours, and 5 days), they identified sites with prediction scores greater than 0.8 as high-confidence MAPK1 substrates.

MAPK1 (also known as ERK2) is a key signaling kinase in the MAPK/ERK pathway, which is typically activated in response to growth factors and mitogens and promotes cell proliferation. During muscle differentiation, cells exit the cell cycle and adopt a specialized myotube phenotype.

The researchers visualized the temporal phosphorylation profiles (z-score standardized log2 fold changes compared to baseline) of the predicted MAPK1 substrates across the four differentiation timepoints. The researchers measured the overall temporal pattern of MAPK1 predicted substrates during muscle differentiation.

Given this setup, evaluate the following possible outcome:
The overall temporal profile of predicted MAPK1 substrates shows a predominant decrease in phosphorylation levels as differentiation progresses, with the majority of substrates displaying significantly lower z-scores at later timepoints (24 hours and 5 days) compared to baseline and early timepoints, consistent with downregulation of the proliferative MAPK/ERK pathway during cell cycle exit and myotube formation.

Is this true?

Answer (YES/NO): NO